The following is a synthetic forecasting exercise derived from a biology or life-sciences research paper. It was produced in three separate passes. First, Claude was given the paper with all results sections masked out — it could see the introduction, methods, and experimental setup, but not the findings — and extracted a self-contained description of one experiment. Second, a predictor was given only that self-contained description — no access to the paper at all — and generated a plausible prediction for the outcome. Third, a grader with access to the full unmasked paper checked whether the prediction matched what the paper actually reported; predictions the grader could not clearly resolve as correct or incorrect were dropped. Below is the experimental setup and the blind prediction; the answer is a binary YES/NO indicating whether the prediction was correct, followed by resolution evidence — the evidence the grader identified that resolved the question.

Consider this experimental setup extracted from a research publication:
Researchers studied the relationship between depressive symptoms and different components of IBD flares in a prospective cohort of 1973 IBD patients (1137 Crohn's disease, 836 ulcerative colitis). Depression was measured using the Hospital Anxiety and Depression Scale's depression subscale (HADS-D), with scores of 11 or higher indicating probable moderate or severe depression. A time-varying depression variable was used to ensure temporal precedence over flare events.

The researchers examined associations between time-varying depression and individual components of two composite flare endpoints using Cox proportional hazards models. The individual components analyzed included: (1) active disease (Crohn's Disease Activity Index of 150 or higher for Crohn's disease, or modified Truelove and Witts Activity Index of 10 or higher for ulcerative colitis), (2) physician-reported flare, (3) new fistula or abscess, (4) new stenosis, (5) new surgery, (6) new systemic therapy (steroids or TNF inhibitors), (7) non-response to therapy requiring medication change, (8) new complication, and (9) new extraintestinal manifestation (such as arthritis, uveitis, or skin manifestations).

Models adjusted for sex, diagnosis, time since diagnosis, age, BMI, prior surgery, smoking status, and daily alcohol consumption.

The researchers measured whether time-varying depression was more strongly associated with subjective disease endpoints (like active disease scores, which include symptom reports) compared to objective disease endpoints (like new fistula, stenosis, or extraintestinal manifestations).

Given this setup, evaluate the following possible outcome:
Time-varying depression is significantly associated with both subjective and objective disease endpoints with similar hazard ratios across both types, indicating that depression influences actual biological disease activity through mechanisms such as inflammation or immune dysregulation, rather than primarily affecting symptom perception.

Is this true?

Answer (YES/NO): NO